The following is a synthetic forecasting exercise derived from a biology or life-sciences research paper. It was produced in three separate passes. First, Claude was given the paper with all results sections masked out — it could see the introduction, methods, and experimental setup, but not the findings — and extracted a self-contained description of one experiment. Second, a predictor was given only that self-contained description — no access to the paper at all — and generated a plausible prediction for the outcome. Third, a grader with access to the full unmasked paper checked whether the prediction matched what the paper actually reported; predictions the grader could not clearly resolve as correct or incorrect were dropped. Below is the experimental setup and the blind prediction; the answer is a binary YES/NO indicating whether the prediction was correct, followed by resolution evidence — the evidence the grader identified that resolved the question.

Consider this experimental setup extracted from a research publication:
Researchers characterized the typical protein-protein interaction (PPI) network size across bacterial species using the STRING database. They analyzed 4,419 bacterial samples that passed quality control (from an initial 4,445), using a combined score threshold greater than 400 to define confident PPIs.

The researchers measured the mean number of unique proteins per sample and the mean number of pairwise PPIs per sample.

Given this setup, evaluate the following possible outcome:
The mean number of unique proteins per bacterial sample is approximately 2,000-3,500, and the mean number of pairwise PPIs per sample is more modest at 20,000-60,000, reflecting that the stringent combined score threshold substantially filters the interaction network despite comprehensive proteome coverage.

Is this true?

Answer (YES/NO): NO